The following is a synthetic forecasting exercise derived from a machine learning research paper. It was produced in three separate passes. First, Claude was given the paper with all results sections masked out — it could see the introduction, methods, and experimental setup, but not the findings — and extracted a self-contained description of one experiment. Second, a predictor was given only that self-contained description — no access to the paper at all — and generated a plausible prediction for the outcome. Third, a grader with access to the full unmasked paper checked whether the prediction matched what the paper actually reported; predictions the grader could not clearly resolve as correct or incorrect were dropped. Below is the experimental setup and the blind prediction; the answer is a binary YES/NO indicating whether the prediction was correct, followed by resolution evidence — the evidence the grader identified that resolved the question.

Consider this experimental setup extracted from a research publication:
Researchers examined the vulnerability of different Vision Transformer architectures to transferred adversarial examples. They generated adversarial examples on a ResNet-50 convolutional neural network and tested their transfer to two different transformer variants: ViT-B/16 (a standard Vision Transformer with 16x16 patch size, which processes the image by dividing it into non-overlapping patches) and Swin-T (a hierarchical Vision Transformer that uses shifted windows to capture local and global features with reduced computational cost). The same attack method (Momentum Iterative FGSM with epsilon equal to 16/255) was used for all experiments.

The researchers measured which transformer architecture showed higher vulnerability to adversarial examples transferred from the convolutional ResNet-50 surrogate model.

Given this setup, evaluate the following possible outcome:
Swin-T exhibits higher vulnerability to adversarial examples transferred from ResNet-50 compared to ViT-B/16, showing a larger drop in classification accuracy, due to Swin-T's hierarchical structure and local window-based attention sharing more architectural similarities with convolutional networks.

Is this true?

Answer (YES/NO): YES